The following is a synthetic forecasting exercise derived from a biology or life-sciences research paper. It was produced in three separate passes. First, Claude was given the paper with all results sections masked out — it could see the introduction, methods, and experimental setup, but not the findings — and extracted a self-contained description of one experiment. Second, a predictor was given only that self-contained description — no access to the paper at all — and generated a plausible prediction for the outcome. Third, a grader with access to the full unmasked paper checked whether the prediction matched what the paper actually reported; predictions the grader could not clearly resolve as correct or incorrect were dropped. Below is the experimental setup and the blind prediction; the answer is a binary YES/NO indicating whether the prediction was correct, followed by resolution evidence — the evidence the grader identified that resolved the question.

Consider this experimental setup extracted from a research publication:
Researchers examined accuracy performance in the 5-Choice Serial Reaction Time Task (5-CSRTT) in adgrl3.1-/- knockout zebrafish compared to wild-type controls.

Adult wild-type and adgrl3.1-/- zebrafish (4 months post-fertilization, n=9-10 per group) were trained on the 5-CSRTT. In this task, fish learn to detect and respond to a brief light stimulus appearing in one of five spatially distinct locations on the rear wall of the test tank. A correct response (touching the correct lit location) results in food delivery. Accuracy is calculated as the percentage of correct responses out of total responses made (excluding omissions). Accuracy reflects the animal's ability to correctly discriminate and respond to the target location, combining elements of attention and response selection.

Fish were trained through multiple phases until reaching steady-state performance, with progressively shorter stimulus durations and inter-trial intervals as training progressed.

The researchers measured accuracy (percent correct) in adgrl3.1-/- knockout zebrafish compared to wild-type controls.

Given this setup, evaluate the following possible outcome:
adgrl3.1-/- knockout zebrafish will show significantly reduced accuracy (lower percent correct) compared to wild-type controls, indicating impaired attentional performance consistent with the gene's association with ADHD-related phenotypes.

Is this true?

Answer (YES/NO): YES